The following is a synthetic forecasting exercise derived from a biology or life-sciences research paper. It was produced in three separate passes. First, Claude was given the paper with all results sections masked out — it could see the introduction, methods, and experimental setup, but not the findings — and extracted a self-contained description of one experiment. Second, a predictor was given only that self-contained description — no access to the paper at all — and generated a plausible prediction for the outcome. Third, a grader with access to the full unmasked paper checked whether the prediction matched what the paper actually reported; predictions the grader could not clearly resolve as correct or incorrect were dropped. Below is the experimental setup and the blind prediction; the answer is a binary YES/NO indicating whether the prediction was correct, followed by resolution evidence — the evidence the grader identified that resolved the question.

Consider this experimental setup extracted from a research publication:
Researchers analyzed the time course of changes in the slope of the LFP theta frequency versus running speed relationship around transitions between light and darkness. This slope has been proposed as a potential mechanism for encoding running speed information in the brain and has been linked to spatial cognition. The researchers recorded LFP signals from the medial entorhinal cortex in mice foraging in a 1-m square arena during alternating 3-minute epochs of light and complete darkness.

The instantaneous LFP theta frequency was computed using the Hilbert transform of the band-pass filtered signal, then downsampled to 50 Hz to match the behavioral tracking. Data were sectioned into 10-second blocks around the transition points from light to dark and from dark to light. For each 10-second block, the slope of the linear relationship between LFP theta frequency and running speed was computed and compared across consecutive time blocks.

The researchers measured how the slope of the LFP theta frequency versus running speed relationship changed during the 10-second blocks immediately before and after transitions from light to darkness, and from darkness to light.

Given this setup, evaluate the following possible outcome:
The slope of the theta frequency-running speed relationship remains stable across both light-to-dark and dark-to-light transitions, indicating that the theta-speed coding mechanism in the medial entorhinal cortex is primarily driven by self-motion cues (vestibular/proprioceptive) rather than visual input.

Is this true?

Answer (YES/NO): NO